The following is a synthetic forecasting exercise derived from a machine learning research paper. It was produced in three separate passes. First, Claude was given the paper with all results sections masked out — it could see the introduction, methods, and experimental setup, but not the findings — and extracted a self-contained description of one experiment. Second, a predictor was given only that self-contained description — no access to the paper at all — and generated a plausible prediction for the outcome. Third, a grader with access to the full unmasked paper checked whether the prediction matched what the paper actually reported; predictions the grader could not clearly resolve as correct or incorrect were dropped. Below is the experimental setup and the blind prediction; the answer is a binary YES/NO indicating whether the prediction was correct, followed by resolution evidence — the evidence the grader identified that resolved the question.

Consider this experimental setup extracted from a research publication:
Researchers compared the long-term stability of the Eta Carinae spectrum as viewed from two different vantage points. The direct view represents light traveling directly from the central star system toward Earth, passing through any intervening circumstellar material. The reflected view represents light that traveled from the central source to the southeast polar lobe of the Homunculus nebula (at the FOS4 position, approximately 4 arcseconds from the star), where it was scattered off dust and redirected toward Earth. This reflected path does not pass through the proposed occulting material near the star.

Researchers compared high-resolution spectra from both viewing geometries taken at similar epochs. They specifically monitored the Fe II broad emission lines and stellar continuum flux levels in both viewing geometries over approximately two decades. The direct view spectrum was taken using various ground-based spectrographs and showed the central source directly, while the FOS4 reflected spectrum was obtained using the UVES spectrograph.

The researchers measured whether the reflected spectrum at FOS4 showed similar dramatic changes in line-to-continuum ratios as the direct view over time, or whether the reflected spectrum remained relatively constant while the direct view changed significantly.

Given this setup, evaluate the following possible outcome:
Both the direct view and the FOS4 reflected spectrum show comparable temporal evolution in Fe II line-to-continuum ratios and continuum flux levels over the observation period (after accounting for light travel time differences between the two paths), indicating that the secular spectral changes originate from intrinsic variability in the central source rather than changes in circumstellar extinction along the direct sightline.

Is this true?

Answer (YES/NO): NO